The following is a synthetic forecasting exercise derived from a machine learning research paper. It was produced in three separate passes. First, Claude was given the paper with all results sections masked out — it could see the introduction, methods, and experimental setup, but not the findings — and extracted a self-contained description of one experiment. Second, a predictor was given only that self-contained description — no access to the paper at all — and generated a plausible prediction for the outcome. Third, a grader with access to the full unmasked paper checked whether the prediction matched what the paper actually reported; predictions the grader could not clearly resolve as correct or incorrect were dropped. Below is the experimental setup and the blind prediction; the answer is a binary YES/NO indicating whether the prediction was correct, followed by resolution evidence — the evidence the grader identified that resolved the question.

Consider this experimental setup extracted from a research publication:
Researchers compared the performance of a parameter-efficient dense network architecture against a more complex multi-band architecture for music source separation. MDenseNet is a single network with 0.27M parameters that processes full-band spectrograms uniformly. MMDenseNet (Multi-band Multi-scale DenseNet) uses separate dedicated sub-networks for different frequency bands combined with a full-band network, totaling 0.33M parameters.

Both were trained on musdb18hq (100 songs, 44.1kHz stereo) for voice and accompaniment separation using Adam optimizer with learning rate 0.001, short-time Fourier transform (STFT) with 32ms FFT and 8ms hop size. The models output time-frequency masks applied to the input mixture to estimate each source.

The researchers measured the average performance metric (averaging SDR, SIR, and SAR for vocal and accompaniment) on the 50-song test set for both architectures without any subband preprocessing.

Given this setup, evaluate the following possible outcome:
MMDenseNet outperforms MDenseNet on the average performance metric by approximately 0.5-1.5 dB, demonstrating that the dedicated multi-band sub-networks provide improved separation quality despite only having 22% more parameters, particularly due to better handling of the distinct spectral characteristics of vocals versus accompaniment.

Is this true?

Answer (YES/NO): YES